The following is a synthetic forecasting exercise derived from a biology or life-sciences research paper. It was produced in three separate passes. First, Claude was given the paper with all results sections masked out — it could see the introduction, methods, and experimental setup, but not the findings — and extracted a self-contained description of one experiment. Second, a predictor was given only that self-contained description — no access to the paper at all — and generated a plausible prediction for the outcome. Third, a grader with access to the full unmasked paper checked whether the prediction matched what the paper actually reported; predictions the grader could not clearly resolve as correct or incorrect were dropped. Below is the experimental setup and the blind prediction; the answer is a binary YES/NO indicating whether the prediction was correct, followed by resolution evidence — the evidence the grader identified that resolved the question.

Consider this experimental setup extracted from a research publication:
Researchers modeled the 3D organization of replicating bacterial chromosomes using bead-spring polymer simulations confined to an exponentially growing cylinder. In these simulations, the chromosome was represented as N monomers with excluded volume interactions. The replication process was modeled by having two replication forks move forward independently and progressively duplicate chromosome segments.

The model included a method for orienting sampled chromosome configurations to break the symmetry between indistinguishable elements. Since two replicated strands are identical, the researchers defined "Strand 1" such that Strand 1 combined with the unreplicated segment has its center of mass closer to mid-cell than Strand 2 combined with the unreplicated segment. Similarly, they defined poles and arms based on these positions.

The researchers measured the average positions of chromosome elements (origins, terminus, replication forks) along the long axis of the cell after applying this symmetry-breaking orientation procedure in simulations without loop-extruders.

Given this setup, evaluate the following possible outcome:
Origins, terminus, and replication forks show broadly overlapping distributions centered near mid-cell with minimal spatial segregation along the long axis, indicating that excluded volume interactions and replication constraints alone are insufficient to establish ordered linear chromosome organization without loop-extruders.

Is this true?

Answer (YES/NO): NO